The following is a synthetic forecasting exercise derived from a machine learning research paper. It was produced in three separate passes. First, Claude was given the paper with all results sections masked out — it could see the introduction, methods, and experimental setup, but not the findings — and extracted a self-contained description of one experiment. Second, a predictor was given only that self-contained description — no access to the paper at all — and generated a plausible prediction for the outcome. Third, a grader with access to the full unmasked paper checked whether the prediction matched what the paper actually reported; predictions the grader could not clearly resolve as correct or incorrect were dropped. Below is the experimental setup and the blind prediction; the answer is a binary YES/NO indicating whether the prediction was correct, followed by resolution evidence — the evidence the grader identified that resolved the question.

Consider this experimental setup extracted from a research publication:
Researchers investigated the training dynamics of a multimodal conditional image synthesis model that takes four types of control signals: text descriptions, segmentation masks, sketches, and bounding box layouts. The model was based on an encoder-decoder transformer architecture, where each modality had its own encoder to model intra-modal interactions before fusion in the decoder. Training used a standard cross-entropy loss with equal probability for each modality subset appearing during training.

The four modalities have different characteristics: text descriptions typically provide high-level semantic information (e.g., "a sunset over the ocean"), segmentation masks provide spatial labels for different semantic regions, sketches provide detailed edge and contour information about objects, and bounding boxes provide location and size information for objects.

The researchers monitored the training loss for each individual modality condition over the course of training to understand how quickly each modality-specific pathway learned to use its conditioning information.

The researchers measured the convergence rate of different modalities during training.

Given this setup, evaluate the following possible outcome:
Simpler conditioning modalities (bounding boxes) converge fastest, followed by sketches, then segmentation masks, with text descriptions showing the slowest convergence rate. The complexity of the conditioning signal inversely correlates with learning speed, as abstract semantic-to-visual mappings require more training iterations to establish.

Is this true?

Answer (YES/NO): NO